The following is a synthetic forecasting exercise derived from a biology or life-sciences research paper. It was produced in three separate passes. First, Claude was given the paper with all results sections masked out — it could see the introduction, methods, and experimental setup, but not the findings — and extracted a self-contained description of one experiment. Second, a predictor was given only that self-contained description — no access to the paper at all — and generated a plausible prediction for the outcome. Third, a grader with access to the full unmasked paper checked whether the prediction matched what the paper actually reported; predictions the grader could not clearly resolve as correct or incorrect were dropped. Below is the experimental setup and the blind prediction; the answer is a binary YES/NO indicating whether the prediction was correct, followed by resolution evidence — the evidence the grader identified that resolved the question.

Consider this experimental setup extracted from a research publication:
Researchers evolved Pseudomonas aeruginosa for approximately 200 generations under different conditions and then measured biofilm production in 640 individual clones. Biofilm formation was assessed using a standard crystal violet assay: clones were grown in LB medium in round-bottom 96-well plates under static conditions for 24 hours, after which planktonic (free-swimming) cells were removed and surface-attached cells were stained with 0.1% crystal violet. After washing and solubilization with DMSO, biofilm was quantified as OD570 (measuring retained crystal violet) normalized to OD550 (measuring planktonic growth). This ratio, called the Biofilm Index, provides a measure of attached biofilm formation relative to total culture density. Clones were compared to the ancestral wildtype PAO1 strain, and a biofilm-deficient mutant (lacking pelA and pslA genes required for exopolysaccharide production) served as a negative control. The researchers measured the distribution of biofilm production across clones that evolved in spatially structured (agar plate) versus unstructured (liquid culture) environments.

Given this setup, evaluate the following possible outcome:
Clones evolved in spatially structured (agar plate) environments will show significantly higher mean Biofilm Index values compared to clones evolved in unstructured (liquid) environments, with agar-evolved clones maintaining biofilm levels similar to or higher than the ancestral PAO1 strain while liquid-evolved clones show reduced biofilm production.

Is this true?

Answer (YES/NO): NO